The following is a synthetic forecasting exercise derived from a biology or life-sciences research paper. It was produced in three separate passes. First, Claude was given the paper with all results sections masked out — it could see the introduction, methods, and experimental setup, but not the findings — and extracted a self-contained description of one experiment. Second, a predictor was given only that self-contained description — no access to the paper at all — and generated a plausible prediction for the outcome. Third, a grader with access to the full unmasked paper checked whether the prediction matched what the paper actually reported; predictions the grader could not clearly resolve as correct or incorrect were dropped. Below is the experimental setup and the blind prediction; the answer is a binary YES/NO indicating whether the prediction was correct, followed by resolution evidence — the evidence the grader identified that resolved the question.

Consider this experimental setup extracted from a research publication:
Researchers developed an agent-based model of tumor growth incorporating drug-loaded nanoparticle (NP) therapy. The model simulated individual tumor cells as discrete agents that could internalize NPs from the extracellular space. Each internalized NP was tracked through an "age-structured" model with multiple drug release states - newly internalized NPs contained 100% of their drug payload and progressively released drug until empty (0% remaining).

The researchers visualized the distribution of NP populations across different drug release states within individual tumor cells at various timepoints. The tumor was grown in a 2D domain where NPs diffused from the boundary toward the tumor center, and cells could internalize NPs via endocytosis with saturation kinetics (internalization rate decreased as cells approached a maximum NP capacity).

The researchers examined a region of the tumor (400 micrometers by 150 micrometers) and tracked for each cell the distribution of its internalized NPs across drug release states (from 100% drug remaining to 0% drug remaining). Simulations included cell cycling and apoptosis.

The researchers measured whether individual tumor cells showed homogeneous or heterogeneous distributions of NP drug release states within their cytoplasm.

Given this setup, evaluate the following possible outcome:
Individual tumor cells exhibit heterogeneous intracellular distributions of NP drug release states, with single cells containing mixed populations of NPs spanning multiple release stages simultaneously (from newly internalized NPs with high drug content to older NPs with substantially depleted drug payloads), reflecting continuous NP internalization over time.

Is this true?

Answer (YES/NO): YES